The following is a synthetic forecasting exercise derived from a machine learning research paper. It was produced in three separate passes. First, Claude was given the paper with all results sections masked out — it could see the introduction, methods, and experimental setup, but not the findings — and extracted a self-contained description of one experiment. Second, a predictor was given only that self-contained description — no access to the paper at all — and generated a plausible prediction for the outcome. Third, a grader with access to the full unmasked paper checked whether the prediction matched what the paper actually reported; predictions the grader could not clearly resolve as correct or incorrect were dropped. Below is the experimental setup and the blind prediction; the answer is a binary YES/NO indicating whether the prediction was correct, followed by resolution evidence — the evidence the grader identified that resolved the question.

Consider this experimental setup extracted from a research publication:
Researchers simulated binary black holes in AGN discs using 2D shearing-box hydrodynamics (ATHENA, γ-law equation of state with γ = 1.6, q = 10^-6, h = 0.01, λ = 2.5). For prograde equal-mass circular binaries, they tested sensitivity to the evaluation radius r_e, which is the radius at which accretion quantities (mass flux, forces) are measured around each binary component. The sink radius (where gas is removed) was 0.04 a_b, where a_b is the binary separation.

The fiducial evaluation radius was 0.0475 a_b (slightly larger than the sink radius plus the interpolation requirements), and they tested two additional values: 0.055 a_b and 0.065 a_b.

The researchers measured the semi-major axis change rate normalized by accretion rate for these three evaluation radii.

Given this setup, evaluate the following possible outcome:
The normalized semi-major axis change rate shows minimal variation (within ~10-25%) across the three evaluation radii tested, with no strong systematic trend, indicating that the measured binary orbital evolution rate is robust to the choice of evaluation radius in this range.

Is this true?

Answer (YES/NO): YES